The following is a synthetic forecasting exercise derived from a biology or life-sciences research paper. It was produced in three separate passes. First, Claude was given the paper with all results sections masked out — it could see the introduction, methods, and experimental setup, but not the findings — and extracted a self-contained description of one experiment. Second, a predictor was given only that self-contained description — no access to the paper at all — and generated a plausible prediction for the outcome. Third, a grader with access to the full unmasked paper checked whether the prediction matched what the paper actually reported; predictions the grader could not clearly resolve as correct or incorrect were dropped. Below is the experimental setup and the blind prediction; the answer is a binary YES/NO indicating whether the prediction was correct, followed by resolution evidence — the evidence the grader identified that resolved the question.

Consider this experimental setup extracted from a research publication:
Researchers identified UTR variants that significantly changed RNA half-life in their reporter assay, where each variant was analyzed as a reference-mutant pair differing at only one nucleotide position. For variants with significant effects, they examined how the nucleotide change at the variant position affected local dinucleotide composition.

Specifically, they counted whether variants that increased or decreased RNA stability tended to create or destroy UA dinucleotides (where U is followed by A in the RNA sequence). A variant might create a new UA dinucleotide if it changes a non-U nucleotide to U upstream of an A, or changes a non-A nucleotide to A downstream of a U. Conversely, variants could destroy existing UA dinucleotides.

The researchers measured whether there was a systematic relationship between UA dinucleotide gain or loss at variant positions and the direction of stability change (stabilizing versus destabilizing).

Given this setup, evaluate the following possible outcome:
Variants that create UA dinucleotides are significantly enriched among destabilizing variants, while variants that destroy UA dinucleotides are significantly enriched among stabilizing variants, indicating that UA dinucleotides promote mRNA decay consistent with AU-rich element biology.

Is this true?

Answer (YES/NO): YES